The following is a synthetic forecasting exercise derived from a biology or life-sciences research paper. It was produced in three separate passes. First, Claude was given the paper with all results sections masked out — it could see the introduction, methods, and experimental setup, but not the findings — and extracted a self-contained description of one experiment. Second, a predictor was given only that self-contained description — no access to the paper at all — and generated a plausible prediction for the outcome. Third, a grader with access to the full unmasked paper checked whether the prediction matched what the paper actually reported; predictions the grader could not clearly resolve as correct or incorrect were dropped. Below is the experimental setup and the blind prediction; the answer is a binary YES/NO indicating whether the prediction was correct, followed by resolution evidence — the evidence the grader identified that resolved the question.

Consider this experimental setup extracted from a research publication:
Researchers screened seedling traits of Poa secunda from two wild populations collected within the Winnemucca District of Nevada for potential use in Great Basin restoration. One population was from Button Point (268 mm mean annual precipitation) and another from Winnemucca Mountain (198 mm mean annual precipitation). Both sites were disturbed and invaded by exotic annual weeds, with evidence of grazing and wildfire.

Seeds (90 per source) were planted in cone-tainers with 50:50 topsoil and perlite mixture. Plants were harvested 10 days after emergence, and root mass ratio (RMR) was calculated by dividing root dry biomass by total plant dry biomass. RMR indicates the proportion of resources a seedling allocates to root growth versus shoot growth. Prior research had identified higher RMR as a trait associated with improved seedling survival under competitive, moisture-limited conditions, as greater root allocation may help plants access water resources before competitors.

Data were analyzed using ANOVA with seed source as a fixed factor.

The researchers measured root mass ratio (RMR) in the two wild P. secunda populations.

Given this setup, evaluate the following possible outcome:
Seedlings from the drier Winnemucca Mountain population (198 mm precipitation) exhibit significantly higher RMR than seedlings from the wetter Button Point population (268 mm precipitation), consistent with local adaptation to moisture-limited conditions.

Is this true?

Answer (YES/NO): NO